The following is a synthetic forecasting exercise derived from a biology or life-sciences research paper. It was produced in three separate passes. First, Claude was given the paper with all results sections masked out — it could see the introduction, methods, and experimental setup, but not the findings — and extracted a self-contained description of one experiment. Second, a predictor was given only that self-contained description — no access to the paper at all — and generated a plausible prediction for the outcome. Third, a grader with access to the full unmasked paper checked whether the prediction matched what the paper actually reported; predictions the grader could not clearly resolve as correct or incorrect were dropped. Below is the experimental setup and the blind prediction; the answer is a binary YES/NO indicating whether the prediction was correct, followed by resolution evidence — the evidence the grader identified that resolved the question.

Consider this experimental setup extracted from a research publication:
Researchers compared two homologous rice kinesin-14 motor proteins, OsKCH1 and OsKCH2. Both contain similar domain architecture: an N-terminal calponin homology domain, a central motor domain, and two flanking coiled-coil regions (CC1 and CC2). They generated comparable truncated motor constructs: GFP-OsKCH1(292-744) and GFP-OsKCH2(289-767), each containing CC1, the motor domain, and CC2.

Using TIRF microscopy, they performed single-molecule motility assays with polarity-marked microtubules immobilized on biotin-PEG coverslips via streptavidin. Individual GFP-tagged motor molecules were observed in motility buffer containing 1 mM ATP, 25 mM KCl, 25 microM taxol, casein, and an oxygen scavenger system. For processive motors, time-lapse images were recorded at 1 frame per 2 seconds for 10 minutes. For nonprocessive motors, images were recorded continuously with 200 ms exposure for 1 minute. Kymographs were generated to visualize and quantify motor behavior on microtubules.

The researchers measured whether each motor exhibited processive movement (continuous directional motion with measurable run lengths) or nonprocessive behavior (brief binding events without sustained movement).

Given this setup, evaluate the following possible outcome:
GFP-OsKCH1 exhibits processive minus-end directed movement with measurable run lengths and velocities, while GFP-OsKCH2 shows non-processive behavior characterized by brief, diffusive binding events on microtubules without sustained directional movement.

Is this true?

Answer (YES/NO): NO